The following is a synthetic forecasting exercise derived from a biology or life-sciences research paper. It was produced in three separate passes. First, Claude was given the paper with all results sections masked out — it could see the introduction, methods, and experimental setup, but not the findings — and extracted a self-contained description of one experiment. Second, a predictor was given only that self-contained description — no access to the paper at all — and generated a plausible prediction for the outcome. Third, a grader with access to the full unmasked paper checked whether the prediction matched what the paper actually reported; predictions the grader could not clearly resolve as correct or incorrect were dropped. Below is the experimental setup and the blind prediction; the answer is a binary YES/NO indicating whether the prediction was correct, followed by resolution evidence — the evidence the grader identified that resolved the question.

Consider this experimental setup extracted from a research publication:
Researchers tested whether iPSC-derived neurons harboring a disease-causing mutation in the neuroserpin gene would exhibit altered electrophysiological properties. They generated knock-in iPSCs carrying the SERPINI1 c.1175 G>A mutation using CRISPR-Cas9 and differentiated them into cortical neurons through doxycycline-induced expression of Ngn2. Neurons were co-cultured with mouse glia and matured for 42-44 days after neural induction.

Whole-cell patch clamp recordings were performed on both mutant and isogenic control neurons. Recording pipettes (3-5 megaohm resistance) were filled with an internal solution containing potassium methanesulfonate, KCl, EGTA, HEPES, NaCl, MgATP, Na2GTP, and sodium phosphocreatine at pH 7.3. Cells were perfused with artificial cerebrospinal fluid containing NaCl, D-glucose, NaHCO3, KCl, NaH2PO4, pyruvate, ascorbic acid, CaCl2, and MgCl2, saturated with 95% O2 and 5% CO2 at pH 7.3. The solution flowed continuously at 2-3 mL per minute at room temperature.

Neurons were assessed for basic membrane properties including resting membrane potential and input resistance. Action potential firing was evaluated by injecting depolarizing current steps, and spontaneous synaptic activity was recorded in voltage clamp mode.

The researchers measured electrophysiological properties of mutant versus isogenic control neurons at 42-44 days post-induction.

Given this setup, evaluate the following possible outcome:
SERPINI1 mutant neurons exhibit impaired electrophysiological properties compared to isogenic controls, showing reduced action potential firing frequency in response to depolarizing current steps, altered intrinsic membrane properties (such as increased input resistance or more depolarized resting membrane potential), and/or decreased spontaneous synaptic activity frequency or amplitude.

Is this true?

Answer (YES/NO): NO